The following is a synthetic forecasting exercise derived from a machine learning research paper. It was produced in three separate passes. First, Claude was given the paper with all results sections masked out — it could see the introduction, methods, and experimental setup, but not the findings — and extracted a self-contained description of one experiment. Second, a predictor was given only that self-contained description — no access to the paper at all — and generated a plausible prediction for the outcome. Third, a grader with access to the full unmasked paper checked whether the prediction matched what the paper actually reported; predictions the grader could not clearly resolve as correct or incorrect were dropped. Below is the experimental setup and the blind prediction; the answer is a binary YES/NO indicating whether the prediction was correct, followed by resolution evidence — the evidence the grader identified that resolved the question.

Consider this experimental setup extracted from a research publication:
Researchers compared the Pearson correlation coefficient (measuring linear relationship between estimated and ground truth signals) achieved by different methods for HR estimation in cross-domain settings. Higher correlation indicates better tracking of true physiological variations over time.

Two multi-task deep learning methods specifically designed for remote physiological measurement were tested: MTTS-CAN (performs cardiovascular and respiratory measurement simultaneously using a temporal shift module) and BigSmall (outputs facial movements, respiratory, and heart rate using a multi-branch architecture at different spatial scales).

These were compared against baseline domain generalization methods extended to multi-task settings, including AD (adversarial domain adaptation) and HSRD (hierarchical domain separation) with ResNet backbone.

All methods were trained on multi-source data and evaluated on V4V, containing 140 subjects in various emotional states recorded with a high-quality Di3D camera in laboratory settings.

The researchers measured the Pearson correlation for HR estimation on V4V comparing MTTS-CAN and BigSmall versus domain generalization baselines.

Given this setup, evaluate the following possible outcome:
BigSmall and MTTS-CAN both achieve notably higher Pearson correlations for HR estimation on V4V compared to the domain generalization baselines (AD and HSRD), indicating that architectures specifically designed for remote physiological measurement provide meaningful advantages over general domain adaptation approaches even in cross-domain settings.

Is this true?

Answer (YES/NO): NO